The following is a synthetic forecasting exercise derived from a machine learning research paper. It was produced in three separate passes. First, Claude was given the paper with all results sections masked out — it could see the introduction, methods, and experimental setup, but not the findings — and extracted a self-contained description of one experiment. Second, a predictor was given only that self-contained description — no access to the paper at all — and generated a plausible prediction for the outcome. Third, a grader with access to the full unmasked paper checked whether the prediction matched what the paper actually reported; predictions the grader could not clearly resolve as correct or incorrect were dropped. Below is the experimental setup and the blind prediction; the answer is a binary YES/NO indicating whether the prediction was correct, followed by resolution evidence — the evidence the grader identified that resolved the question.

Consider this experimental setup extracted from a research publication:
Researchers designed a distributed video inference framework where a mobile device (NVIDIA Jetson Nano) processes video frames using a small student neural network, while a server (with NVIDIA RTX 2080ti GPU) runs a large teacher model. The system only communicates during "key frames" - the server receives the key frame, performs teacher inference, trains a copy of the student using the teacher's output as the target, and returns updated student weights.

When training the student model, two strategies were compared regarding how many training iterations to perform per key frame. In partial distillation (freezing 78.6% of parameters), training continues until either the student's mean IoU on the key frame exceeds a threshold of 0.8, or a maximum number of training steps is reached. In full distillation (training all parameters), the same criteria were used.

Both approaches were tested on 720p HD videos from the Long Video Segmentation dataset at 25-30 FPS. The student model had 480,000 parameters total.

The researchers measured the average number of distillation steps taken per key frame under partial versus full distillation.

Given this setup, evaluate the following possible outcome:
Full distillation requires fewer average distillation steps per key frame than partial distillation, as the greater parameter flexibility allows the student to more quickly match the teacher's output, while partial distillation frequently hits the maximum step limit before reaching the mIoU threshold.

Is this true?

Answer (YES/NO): NO